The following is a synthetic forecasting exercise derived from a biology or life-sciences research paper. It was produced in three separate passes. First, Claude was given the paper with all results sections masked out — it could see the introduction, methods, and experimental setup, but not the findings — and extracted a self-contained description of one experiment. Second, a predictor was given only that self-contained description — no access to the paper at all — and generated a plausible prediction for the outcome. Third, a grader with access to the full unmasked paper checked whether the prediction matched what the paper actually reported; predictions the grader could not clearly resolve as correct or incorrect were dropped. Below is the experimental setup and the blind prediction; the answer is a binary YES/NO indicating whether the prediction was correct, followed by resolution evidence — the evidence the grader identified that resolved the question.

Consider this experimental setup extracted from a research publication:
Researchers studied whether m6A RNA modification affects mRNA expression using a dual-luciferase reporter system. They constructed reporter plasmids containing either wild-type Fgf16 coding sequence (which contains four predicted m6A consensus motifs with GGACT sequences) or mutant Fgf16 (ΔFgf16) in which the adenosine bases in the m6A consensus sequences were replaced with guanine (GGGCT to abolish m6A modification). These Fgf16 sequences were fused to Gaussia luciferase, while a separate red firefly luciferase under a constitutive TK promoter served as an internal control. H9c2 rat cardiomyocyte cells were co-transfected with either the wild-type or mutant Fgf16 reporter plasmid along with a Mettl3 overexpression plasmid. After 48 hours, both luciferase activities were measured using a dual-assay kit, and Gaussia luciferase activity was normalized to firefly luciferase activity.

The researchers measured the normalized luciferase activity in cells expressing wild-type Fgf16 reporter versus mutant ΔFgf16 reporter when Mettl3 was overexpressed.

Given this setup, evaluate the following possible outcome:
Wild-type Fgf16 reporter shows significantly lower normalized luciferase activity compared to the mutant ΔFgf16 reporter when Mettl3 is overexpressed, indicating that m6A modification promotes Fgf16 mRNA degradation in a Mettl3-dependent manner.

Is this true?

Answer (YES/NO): YES